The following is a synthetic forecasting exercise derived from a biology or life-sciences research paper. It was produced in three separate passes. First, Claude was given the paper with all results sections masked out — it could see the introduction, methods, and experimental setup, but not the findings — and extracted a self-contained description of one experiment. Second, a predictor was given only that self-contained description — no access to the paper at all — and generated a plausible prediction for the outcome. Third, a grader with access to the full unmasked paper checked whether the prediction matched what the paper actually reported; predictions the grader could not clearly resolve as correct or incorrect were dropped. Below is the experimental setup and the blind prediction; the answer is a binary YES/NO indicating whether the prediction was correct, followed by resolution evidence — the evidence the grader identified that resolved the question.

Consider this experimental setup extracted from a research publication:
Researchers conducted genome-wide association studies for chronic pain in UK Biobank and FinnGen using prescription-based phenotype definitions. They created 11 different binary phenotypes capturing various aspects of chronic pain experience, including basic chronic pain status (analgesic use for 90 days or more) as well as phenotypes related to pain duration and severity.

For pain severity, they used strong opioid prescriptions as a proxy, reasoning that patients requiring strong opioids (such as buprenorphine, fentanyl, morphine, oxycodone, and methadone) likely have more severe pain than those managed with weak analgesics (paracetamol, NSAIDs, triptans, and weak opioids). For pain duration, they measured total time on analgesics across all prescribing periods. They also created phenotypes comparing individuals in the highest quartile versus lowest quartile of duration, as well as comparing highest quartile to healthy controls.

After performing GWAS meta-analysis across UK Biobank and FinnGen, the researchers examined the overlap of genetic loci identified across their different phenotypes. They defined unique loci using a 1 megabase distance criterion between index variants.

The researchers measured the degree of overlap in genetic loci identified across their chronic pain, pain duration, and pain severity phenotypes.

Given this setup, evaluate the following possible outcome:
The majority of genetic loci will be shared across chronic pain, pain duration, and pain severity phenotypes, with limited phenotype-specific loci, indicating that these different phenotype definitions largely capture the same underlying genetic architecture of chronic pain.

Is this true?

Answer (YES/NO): NO